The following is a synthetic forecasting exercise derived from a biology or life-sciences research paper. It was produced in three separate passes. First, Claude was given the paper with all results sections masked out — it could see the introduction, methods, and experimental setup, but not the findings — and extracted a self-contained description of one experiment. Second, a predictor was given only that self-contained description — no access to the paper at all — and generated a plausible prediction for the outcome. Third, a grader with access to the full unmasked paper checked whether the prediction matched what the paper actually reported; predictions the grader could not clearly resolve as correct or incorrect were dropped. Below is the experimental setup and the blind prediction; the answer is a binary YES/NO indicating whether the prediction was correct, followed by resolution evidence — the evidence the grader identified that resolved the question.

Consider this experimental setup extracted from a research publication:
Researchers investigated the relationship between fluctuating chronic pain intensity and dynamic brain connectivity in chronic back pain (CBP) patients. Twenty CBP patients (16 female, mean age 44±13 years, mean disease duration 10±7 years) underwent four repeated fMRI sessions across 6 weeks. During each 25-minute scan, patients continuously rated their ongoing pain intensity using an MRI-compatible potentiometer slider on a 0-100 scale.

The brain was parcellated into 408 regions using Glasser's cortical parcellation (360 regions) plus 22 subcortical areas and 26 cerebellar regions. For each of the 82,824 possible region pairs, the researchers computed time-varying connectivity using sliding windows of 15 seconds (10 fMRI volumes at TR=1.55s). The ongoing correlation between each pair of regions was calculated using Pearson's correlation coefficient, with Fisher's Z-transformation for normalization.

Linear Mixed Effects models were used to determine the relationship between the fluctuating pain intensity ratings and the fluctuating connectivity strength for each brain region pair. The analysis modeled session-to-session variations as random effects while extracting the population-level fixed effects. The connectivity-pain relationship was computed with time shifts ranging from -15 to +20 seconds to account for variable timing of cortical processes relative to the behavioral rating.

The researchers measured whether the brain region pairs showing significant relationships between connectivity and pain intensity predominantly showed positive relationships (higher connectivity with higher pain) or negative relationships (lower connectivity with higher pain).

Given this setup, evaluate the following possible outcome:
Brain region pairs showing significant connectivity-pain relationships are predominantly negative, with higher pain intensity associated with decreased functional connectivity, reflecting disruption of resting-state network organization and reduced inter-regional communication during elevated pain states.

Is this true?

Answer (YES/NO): YES